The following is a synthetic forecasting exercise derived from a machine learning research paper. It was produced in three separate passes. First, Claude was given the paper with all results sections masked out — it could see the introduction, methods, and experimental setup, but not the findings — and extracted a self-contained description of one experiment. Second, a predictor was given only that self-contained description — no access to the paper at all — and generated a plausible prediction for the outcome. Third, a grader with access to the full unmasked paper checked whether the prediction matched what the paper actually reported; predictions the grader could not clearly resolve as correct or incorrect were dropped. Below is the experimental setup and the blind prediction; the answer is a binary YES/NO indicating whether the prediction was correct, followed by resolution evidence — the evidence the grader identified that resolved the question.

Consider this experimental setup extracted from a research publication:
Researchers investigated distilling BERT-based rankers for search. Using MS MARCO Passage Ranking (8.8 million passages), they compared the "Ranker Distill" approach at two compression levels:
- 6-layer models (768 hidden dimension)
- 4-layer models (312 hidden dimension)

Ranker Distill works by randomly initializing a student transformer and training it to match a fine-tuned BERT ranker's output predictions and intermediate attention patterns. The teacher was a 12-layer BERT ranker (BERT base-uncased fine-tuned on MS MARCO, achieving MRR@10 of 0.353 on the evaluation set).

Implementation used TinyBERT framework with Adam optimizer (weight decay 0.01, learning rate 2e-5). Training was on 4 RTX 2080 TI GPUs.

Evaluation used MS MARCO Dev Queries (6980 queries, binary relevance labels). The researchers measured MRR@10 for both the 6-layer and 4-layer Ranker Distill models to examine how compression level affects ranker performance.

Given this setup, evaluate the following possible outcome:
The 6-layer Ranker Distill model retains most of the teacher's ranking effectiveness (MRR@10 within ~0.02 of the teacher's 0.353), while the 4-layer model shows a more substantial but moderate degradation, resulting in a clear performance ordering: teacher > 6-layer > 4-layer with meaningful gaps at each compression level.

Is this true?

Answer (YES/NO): YES